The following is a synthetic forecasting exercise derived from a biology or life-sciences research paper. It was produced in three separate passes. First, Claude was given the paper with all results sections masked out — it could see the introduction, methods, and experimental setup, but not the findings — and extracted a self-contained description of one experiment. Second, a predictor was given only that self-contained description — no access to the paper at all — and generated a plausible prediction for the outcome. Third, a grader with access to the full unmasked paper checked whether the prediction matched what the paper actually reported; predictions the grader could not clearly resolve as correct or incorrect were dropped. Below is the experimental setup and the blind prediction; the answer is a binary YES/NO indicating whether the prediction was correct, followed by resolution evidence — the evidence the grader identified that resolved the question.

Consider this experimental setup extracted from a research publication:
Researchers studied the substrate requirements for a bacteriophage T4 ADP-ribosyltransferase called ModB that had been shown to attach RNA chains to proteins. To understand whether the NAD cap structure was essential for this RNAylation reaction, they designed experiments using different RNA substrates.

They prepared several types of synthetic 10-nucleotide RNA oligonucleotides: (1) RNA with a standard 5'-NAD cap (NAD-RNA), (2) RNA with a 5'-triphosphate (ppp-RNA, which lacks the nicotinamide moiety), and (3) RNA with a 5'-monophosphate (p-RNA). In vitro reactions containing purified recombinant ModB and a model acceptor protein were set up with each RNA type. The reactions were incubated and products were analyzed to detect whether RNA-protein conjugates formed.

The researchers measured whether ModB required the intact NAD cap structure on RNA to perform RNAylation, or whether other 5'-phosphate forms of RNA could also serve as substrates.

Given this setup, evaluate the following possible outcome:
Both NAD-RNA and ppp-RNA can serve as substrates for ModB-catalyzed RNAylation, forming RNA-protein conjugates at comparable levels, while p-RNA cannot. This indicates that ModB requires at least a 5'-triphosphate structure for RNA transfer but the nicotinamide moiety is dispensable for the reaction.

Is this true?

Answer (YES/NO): NO